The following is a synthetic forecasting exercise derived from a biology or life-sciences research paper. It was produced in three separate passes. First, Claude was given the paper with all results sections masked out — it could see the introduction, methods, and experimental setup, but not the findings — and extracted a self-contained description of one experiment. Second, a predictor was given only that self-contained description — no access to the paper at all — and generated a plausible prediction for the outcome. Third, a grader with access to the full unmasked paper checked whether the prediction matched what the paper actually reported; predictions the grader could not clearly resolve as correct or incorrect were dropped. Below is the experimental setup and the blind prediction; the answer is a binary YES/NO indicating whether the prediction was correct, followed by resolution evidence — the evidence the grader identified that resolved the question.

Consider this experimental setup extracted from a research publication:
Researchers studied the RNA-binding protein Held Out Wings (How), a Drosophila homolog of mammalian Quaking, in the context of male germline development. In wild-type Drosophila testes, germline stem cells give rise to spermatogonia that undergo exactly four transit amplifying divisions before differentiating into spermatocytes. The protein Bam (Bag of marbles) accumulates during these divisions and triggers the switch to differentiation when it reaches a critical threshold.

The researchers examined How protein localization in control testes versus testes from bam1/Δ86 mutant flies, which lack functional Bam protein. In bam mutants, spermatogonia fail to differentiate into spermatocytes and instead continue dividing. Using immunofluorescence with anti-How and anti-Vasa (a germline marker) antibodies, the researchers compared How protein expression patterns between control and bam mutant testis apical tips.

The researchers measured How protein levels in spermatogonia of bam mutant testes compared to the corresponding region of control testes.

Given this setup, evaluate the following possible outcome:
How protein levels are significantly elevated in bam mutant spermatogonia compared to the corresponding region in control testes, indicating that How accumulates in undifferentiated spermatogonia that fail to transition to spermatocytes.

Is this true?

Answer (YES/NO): YES